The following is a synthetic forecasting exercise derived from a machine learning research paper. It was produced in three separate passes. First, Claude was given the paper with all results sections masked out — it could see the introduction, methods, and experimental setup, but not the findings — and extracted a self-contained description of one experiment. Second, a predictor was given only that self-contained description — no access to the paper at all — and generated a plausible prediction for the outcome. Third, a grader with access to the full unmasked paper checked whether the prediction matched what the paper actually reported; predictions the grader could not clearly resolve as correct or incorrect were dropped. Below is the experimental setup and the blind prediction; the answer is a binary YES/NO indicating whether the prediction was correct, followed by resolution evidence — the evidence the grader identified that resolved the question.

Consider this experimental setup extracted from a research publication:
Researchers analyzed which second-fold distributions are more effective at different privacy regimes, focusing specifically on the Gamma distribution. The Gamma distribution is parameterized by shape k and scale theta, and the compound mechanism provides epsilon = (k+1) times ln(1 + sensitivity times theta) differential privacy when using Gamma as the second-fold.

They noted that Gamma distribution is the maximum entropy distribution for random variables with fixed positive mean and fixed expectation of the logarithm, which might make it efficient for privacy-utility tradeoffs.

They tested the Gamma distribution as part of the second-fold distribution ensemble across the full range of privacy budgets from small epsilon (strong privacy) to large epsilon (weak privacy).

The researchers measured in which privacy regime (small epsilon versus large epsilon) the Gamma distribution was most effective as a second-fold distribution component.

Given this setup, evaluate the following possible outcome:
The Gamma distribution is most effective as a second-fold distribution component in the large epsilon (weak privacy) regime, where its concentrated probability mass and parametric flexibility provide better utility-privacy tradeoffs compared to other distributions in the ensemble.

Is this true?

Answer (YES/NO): YES